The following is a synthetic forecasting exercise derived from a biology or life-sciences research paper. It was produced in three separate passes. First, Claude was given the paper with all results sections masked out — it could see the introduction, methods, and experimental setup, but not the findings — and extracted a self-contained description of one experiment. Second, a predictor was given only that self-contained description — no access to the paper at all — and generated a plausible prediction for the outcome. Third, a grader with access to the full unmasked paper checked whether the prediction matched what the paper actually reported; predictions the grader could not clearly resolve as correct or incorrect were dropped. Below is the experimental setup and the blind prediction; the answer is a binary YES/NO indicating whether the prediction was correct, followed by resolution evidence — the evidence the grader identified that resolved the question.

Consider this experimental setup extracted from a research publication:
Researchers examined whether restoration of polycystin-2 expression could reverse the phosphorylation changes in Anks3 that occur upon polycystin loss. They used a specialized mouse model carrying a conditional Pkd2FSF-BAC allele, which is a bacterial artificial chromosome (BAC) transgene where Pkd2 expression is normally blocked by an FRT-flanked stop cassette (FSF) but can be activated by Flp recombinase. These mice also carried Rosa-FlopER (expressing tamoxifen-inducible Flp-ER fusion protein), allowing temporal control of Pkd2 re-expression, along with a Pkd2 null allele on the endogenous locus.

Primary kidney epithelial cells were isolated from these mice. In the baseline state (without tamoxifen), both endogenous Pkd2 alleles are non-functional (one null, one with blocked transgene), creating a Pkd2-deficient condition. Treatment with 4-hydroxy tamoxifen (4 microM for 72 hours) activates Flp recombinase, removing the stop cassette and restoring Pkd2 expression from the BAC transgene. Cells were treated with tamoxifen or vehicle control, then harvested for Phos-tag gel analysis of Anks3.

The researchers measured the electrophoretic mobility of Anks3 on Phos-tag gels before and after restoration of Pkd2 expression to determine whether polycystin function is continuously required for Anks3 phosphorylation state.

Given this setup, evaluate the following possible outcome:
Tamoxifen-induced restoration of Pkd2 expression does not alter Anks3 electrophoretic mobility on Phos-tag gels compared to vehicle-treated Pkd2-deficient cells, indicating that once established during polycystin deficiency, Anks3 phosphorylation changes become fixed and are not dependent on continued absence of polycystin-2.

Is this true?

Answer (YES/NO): NO